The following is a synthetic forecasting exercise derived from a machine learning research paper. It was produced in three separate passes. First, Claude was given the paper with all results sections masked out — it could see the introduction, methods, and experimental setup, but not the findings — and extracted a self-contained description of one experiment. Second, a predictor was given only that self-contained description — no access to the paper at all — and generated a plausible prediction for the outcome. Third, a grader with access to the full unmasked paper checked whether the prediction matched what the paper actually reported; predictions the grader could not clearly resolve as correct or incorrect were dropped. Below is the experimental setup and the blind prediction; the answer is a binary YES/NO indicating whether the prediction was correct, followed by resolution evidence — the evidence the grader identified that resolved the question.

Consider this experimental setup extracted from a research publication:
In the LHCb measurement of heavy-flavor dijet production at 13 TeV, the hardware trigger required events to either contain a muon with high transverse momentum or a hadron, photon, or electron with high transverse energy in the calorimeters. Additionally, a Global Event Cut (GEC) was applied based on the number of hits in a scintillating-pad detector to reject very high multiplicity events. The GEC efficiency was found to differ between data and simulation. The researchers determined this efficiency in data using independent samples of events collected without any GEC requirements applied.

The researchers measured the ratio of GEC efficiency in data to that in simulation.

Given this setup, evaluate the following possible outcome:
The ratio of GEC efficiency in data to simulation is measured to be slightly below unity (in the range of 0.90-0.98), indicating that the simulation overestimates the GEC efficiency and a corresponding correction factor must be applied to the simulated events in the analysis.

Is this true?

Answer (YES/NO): NO